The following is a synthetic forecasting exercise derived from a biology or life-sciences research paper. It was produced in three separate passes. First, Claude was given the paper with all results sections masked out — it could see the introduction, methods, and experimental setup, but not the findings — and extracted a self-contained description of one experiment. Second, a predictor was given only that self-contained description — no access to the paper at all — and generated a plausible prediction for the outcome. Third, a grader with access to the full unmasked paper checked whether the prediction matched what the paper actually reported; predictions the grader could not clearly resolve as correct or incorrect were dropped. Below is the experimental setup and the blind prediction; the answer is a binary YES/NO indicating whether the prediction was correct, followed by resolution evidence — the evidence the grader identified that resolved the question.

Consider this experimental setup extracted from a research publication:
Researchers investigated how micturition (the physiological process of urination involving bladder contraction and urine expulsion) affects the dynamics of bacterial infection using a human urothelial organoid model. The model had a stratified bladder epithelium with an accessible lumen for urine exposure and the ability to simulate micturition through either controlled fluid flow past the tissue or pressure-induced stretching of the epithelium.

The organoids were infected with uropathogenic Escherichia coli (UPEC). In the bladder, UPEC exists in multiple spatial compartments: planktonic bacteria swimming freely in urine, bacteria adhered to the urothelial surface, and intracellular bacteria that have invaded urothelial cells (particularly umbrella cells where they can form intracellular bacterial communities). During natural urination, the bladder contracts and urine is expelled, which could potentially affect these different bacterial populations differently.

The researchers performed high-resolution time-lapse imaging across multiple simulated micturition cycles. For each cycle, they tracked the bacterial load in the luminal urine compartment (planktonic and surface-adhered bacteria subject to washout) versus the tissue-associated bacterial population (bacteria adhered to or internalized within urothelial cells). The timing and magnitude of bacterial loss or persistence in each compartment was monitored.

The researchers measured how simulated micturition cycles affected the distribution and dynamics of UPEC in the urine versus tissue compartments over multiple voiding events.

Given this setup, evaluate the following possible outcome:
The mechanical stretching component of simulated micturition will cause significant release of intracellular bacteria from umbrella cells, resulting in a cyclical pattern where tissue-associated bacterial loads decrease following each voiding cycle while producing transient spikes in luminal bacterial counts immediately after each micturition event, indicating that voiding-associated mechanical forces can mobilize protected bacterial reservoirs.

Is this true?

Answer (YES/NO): NO